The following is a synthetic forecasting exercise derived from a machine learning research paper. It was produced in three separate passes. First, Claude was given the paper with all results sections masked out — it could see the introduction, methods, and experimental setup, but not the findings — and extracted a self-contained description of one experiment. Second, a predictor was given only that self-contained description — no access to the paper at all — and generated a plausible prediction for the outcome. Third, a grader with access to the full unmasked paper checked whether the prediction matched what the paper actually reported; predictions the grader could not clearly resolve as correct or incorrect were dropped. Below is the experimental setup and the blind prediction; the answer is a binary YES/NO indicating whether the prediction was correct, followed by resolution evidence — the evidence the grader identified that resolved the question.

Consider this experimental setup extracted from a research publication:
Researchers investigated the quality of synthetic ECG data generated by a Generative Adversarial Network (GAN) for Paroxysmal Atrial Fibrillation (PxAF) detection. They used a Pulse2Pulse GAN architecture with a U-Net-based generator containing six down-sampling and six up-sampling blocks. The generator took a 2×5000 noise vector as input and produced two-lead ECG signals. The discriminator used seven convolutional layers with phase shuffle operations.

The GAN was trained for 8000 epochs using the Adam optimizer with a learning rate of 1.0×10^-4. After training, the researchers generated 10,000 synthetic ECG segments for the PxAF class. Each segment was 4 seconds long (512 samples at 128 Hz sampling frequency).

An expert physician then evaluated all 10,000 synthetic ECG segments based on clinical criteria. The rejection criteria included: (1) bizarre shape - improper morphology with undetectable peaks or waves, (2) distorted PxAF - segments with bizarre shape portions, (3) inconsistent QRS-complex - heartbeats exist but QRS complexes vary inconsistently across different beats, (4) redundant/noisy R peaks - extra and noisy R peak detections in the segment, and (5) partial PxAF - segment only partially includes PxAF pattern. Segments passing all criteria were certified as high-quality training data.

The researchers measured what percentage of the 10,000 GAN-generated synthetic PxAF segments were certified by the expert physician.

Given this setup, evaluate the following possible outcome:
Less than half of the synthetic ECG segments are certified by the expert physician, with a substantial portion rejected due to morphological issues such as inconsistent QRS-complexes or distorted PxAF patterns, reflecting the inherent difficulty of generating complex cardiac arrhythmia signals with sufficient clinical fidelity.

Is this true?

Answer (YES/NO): YES